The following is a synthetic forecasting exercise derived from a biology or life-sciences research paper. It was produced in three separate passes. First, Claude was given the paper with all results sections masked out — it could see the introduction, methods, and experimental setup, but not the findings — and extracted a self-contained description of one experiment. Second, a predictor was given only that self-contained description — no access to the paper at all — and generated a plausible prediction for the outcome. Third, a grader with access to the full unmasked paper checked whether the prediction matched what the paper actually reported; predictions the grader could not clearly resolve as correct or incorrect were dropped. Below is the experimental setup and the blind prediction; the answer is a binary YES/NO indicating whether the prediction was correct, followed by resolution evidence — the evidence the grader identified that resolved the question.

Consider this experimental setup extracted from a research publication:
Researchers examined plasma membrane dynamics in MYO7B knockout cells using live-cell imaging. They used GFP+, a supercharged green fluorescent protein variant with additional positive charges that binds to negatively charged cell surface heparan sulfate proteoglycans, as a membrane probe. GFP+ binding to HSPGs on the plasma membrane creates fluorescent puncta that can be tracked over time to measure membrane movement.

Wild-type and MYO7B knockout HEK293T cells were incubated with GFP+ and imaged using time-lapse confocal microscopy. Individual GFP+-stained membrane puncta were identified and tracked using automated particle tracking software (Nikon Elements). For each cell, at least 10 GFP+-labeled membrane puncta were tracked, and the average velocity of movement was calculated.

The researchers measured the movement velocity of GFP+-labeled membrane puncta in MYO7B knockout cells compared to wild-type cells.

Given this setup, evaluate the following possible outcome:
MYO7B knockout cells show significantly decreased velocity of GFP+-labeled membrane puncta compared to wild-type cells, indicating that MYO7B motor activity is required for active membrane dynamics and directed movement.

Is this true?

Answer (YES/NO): YES